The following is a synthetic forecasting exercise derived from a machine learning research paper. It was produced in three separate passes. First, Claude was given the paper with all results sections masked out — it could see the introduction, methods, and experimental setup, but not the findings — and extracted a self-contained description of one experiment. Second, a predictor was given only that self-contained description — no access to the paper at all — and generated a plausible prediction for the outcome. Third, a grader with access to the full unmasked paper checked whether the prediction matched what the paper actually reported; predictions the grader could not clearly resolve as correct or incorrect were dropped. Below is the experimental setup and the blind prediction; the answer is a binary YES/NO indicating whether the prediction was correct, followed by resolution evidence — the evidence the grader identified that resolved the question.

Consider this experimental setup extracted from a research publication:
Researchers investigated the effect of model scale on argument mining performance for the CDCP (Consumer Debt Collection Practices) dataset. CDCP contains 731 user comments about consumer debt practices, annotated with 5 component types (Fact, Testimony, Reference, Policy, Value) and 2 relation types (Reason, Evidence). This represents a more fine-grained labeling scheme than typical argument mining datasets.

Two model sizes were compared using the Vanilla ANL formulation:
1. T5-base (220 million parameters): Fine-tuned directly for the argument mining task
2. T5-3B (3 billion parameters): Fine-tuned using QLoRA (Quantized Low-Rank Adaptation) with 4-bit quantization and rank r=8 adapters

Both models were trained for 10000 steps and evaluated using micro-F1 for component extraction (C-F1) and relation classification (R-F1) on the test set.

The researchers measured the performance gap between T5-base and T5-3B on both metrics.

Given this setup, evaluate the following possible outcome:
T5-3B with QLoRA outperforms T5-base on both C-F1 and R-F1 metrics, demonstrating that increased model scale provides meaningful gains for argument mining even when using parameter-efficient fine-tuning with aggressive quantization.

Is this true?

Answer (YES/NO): YES